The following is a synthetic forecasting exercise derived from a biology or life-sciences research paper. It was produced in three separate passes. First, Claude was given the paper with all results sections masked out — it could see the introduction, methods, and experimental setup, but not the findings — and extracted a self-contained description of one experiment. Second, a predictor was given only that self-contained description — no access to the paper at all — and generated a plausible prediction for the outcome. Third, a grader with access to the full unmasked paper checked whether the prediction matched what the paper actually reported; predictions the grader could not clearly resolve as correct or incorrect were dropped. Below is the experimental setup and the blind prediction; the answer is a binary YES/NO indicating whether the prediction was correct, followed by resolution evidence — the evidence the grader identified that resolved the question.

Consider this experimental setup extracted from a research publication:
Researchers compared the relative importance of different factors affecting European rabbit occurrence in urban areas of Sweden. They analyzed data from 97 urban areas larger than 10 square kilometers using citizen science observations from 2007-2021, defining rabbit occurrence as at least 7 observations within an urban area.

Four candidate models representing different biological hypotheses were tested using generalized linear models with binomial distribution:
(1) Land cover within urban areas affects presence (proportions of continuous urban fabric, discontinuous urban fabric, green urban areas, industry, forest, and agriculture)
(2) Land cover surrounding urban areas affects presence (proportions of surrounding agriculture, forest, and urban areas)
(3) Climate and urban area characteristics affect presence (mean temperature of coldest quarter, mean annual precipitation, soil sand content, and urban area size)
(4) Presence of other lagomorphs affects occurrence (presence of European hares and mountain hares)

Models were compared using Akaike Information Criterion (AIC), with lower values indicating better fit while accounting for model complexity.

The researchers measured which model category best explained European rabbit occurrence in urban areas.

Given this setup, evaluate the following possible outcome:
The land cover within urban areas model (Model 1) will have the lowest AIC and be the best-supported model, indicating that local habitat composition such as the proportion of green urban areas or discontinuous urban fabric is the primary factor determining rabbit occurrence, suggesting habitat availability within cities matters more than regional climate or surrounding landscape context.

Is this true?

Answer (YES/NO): NO